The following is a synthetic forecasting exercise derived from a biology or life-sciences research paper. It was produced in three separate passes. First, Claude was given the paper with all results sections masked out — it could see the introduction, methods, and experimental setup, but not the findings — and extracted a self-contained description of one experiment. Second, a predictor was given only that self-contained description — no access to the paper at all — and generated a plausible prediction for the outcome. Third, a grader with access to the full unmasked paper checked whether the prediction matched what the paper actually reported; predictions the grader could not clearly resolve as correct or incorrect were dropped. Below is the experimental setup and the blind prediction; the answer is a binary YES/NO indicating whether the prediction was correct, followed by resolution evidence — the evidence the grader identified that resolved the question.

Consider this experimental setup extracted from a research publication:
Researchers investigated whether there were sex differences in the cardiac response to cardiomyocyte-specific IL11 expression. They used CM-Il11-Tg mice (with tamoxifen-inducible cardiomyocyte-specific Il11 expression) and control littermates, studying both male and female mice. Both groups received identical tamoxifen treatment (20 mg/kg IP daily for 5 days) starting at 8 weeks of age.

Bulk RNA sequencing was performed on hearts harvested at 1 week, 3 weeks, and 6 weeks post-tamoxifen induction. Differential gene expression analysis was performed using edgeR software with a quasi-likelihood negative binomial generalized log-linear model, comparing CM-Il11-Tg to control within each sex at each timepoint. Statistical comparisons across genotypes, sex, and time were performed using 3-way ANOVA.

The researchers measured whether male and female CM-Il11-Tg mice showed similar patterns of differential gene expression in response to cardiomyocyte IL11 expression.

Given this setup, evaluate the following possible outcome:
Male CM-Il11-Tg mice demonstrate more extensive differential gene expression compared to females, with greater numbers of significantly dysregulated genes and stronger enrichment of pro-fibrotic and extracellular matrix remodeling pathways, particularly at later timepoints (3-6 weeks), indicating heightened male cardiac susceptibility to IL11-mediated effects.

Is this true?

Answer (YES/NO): NO